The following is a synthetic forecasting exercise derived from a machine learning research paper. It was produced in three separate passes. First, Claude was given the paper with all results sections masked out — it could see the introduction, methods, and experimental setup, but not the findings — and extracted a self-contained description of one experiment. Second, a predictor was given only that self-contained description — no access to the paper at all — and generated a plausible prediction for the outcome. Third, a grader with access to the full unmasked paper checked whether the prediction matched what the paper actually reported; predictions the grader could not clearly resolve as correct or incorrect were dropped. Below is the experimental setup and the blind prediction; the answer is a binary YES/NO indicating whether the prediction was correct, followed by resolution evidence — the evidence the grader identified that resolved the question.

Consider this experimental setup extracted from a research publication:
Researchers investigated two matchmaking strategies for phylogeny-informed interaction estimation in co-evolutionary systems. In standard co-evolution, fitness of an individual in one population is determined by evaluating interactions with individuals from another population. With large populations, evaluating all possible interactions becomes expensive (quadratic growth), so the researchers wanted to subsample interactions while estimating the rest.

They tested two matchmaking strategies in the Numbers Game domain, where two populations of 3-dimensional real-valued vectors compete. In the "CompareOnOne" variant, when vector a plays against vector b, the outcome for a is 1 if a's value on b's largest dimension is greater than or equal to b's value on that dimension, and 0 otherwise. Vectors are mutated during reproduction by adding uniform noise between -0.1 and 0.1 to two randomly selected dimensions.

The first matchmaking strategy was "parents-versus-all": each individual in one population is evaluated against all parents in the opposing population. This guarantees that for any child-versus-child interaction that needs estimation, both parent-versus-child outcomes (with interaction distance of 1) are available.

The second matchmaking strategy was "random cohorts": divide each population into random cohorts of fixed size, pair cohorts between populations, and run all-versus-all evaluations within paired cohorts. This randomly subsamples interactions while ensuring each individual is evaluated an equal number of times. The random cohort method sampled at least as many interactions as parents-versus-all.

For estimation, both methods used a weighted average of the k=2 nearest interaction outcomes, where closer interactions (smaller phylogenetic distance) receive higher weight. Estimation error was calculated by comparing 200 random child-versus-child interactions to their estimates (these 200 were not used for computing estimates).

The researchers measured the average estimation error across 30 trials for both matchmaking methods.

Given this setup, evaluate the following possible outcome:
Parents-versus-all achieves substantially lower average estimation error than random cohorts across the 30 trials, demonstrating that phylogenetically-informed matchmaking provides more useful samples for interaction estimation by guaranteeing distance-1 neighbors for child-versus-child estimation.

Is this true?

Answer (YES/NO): YES